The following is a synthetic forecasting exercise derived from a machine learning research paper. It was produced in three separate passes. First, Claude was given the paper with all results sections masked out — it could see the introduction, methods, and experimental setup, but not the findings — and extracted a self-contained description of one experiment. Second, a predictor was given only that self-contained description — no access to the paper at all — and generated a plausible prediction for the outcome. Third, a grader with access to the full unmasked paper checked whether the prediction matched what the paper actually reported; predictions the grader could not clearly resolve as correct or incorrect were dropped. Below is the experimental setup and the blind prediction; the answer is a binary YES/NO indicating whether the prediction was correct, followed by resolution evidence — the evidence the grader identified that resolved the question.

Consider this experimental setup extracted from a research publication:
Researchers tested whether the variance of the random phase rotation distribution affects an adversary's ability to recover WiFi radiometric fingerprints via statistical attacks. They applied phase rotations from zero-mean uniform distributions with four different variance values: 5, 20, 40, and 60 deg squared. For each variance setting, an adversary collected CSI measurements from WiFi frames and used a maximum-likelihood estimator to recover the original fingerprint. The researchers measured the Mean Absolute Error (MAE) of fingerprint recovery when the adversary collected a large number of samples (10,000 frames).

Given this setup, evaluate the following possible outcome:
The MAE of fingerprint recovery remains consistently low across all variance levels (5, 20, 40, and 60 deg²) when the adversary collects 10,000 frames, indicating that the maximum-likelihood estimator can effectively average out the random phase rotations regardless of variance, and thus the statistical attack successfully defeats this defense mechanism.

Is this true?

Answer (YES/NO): YES